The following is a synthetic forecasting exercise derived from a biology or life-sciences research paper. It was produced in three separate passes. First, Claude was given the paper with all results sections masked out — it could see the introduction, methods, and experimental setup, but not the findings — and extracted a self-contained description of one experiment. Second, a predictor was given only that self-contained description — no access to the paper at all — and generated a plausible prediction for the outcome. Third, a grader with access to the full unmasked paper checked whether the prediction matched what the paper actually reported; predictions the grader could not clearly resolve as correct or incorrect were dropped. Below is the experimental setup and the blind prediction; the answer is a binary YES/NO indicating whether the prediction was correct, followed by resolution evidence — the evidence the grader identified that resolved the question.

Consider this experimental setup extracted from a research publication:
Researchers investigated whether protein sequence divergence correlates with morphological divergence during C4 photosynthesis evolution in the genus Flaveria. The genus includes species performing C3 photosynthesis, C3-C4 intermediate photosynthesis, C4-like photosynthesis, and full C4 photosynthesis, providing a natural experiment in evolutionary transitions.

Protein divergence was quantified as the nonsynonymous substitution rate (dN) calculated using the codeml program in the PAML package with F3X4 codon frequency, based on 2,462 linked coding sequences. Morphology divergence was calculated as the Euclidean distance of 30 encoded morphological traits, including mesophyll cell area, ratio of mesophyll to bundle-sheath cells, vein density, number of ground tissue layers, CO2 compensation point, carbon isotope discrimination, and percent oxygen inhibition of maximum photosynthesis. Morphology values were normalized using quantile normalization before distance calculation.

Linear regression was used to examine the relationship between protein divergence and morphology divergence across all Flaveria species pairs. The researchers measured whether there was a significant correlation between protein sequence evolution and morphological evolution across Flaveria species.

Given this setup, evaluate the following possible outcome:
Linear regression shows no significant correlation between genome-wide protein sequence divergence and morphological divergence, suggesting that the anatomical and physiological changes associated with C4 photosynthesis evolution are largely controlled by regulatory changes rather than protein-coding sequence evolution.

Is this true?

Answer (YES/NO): NO